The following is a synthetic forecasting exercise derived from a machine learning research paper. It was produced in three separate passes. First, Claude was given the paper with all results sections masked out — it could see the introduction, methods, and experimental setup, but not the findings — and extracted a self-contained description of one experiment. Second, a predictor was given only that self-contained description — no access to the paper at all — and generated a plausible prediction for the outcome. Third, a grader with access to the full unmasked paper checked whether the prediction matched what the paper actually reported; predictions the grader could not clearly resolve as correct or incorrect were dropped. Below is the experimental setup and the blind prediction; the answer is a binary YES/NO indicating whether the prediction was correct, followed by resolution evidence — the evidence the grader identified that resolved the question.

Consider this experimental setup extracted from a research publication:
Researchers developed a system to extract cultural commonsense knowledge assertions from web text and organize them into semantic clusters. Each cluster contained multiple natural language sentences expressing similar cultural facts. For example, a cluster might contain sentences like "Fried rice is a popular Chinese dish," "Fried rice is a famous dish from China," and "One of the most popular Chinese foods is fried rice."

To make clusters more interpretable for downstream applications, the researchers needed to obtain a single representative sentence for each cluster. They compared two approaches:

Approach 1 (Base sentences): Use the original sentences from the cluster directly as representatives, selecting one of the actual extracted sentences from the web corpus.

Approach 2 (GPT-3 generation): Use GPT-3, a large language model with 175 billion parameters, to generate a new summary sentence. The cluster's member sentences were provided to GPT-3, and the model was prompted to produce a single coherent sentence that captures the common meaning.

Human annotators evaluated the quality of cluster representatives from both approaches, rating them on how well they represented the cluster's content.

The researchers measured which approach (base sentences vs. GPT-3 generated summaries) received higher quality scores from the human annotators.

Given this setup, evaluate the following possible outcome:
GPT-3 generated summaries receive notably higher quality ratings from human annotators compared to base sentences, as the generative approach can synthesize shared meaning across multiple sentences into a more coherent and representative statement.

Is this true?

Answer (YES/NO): YES